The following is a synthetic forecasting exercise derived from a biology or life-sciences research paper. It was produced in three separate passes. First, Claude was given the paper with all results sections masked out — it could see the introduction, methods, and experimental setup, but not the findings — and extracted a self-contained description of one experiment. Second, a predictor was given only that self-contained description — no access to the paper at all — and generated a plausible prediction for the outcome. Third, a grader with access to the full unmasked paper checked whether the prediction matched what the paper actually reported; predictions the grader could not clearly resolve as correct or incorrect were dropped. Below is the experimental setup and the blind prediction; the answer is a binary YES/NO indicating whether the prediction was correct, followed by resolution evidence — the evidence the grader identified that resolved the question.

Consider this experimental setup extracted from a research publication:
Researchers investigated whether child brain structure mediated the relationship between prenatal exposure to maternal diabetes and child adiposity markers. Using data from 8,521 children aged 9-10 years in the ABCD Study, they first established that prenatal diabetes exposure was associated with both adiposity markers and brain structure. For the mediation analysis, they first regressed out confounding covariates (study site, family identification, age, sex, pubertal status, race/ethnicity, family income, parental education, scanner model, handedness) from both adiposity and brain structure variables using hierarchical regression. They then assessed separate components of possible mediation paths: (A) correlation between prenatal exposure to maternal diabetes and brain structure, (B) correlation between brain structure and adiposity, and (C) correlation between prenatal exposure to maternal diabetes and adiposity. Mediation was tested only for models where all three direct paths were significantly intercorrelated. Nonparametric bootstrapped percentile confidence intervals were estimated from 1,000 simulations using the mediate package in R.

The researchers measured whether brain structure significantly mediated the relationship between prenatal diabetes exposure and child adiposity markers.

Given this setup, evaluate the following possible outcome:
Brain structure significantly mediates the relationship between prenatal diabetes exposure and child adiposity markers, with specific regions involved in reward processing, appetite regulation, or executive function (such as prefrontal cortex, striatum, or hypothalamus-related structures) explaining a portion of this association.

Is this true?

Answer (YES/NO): NO